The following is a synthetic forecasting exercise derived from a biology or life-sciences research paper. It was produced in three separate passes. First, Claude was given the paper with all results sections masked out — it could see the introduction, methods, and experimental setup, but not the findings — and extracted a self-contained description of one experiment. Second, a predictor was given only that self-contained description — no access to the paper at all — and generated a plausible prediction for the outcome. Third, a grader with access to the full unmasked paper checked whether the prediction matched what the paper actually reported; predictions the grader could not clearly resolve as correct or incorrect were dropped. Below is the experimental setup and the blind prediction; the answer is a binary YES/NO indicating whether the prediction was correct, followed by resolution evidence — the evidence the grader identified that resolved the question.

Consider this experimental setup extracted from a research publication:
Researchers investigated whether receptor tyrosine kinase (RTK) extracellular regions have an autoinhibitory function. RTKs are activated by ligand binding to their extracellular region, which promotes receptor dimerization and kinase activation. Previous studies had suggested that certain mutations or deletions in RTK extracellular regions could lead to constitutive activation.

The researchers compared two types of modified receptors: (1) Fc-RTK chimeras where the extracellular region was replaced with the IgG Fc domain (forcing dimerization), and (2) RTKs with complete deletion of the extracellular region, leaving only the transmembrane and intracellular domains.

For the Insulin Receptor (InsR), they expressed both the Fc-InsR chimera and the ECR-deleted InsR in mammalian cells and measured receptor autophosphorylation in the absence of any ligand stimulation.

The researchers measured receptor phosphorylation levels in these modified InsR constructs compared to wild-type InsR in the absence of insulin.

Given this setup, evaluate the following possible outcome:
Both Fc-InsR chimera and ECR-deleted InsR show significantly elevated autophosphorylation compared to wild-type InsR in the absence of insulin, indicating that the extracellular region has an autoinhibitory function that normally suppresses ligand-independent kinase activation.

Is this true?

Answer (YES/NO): YES